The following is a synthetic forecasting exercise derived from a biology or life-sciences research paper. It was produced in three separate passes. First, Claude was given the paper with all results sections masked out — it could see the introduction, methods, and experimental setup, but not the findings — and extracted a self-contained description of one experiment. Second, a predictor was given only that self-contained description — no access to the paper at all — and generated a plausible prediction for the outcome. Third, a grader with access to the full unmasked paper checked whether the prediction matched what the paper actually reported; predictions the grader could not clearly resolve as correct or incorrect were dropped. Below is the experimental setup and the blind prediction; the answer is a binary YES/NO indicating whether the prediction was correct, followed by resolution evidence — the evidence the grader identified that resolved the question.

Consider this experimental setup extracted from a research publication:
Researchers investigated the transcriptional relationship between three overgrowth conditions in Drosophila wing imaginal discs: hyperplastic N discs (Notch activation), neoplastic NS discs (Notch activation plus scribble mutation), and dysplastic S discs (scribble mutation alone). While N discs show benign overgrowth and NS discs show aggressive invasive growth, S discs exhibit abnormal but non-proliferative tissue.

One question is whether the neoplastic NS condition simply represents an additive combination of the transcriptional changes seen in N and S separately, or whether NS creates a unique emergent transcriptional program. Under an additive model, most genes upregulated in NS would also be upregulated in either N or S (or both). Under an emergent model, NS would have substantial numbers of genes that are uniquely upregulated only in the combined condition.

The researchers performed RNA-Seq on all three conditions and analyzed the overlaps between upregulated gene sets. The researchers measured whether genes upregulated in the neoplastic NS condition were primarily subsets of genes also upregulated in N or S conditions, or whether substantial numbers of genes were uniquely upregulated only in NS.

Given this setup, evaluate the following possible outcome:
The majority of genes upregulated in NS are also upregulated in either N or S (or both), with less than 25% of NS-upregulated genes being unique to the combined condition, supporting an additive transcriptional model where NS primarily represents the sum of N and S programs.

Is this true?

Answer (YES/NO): NO